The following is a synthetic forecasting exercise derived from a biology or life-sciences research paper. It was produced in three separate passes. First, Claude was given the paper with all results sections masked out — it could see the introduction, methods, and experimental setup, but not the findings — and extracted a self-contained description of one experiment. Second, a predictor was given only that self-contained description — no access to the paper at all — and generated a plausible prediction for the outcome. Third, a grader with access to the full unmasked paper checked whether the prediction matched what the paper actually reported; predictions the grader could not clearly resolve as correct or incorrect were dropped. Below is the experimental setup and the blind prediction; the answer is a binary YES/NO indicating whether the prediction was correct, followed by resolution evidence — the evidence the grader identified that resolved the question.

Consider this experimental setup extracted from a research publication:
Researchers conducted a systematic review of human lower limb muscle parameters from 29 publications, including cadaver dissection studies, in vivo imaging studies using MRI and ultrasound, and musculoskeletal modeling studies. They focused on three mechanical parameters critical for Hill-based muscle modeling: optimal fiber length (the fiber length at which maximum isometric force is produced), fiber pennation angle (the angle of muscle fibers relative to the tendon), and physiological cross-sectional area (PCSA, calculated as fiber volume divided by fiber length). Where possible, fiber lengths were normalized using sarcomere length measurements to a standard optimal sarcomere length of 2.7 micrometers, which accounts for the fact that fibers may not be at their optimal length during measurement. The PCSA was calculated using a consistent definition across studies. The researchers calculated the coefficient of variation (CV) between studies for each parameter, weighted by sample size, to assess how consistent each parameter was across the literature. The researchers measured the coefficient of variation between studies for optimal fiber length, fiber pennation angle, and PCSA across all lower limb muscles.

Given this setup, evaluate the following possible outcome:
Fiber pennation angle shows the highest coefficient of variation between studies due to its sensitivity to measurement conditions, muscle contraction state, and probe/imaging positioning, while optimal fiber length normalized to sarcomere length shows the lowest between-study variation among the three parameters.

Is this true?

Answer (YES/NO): YES